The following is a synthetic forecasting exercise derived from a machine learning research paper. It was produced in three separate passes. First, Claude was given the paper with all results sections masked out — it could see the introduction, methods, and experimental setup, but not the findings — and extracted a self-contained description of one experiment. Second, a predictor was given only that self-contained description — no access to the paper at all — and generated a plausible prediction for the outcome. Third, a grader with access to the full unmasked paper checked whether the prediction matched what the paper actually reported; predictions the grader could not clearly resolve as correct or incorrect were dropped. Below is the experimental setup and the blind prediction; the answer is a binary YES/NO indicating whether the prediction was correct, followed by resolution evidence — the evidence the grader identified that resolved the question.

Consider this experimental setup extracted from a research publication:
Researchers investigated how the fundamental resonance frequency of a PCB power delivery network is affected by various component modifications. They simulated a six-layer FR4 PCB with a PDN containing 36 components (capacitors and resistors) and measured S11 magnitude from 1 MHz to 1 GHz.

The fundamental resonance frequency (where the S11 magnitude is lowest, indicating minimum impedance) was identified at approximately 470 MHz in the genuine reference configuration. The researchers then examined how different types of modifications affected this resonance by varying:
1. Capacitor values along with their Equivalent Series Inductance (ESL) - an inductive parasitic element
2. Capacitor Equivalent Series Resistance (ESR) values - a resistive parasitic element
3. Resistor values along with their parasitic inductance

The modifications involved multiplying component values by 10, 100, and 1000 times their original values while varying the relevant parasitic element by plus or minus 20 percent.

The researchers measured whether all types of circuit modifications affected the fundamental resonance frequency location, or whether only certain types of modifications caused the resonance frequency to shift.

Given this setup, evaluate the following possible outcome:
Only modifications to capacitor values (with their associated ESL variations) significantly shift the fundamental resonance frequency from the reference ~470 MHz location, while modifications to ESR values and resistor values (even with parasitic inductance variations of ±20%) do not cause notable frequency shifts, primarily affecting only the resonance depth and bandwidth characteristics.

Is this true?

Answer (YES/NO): NO